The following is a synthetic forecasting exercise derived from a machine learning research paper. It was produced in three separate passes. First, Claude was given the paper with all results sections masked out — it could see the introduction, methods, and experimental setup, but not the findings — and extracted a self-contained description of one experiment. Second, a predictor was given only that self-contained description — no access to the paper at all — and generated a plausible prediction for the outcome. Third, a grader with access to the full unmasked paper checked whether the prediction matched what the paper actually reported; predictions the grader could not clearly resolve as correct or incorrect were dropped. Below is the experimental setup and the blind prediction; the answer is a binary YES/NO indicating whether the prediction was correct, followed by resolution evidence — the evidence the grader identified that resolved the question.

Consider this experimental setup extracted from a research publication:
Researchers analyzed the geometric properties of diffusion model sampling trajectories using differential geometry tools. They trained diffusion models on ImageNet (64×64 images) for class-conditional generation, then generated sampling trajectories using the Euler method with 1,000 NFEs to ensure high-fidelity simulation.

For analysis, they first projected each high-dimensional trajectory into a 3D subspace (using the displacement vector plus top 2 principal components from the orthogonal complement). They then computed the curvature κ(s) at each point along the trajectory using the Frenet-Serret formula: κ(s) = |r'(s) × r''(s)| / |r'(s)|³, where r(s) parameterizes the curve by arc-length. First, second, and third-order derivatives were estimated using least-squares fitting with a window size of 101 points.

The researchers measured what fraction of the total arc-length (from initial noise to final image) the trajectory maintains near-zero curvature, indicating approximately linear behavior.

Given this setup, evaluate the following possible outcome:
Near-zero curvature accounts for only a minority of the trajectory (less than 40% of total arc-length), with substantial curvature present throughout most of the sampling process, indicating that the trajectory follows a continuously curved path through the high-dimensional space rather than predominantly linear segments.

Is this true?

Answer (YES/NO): NO